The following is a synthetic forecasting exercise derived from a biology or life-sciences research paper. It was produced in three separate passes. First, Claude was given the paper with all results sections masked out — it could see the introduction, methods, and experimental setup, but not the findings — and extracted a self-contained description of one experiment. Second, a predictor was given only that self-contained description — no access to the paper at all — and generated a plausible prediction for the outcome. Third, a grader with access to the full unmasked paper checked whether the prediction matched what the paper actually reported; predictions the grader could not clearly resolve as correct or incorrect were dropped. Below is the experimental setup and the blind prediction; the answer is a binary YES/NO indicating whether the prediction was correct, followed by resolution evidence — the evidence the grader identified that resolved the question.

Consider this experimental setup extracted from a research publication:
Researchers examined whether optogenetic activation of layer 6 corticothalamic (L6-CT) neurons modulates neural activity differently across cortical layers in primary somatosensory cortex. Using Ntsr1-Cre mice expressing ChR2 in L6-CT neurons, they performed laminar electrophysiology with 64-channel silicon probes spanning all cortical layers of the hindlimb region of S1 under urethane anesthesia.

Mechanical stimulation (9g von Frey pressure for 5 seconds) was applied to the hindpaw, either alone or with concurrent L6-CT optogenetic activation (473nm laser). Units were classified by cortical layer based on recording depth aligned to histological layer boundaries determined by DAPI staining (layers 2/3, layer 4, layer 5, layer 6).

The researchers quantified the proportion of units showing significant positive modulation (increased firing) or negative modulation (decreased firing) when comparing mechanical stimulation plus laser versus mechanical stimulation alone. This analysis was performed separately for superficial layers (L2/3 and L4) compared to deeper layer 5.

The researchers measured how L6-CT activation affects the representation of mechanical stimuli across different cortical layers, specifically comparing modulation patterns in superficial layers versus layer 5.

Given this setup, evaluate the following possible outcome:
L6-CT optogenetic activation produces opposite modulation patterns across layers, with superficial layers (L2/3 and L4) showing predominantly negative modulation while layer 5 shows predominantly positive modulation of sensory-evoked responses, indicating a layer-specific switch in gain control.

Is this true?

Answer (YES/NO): NO